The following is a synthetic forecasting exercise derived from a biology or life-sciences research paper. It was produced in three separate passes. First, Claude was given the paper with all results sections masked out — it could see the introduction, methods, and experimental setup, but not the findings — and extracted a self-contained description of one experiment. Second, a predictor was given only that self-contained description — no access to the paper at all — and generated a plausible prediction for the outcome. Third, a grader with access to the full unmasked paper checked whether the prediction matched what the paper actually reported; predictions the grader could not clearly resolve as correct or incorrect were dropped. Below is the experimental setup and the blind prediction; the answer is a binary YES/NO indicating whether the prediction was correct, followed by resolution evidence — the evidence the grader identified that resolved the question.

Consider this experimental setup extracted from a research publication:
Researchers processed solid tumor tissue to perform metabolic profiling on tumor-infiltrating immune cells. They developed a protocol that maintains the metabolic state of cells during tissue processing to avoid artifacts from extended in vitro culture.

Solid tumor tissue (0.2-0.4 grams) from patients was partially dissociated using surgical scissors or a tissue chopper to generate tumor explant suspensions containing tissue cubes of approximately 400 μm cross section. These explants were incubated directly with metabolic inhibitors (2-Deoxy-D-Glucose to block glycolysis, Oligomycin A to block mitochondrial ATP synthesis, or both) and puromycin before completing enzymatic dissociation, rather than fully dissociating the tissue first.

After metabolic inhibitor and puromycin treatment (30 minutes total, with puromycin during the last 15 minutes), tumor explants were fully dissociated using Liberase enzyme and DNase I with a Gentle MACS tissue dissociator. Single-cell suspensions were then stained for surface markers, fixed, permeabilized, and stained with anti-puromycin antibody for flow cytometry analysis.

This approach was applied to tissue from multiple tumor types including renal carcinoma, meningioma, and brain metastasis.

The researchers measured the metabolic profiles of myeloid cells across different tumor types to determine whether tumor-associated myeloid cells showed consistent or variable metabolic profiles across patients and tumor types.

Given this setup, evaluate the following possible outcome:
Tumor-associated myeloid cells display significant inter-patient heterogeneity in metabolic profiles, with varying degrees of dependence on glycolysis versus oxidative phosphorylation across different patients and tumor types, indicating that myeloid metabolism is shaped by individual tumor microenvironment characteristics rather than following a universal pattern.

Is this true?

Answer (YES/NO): YES